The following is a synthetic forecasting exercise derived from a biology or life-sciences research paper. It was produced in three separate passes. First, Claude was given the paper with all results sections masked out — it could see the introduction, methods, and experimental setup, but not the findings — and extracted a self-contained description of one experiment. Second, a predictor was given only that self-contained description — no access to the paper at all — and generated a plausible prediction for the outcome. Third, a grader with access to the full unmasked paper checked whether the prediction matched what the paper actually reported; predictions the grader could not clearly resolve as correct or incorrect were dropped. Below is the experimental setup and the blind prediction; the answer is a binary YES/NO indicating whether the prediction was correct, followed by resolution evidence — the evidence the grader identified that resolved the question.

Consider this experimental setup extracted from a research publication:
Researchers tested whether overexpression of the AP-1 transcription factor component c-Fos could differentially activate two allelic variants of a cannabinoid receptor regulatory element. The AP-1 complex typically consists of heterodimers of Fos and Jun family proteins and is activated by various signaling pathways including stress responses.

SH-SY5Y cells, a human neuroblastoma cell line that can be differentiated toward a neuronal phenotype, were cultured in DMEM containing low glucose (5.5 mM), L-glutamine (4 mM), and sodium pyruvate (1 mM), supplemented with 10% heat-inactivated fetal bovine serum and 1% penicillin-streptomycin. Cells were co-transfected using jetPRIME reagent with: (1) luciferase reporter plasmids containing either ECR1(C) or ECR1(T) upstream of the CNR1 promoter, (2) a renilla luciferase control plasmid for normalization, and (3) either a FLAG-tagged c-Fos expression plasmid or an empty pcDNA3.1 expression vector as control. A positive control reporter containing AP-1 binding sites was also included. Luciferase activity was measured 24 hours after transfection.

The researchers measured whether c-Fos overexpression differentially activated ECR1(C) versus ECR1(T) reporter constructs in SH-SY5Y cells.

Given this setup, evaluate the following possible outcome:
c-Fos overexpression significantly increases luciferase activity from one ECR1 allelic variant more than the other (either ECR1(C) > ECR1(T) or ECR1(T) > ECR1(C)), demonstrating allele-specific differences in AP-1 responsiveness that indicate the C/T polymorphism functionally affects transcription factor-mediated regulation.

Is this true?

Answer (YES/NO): YES